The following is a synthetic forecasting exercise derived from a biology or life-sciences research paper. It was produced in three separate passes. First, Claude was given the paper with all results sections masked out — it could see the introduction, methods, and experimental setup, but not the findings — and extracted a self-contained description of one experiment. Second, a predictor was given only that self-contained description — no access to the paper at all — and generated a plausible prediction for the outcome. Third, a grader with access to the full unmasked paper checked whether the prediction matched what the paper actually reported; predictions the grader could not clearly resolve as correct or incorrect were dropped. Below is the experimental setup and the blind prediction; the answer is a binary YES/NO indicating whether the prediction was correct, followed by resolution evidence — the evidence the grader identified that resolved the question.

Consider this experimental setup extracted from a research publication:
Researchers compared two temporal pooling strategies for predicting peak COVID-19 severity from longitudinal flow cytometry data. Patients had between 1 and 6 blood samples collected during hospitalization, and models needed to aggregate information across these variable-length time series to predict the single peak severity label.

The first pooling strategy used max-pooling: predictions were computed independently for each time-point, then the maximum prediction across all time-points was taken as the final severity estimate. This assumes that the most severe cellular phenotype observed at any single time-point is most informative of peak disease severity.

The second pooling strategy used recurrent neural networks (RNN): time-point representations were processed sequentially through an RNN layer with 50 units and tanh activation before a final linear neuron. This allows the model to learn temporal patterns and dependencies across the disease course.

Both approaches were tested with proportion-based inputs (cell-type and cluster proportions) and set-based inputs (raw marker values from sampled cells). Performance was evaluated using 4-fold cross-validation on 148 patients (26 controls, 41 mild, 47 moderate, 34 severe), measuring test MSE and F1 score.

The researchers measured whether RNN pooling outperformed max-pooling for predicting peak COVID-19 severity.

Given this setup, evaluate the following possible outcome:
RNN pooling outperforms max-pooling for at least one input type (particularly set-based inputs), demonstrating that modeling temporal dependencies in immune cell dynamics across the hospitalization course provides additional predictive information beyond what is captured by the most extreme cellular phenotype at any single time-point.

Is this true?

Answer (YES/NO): YES